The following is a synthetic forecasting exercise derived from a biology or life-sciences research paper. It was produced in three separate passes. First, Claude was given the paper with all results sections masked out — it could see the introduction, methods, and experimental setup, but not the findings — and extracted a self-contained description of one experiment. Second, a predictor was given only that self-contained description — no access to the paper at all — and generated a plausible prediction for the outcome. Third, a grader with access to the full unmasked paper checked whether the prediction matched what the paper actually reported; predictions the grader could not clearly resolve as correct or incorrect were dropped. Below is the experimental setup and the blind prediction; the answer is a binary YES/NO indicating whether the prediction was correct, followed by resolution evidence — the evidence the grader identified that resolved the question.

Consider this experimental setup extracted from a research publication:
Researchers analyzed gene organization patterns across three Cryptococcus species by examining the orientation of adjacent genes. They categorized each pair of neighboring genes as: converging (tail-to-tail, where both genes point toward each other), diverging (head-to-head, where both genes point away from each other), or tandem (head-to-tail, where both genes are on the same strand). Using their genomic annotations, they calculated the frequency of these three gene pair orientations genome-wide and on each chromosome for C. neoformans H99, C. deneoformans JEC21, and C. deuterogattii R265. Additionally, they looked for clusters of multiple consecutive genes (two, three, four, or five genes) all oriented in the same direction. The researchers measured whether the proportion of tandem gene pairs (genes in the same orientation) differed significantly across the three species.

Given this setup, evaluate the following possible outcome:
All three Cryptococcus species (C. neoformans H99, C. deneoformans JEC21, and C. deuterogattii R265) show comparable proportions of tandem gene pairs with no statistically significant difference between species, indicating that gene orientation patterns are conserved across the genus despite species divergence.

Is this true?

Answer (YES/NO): NO